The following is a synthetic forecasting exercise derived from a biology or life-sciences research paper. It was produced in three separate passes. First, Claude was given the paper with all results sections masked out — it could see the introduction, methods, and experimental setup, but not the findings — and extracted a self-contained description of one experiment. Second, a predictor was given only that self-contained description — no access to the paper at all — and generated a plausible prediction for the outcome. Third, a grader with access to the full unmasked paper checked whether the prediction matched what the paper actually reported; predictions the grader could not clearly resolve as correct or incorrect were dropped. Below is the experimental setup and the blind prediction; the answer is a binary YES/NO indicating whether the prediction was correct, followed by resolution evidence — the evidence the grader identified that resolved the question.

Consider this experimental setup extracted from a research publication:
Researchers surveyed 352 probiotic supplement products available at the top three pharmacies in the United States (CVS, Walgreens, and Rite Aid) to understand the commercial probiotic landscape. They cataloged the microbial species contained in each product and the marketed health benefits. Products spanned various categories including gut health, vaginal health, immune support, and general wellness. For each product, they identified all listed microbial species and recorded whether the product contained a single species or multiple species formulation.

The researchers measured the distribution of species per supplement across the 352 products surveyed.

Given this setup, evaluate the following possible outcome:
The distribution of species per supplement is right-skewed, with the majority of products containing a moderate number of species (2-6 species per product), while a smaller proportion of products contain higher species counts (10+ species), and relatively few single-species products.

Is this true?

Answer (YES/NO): NO